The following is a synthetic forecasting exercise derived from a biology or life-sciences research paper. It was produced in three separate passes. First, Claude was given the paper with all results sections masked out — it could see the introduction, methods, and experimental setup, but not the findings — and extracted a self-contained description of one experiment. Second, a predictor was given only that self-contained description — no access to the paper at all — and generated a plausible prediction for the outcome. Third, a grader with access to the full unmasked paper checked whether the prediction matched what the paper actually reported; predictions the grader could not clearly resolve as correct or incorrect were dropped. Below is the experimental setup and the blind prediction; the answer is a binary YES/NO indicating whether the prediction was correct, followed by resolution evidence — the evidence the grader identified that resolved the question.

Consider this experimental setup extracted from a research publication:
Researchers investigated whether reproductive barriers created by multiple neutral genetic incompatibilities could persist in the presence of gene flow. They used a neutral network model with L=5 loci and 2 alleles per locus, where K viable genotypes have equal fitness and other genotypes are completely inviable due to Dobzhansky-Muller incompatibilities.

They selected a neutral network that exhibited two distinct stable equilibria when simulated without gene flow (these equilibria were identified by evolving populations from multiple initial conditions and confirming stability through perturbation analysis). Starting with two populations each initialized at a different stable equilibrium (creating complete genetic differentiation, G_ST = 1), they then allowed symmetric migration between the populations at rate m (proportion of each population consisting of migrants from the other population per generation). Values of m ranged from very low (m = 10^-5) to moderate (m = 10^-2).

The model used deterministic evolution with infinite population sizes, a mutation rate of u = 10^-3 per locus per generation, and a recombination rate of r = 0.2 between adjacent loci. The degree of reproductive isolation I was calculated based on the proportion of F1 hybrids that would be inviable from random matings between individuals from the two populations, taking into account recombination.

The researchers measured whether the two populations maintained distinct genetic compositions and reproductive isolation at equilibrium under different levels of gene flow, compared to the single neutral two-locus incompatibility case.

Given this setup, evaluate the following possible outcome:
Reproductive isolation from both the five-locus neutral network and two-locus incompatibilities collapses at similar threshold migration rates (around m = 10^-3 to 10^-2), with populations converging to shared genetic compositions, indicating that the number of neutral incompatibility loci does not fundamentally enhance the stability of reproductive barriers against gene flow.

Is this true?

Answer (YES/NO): NO